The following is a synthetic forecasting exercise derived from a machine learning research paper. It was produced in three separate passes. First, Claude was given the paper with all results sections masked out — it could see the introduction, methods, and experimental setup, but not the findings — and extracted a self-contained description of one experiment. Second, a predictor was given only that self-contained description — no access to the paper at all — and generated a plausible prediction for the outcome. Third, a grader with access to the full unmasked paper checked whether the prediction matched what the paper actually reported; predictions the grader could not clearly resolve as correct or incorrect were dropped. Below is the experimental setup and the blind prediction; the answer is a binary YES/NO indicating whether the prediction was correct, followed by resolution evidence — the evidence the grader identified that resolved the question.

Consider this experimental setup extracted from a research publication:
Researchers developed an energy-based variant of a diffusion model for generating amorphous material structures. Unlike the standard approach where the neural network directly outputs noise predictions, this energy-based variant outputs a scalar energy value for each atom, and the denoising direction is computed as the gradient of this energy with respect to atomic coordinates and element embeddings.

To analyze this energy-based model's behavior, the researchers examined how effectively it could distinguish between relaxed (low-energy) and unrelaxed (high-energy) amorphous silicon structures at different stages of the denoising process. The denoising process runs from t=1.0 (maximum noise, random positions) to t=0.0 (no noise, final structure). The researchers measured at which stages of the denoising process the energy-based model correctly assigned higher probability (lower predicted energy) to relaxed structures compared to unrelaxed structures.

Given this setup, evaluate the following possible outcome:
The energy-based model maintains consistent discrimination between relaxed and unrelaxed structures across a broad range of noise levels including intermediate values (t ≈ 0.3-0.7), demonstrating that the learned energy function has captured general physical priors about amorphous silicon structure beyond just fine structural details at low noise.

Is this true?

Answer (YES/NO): NO